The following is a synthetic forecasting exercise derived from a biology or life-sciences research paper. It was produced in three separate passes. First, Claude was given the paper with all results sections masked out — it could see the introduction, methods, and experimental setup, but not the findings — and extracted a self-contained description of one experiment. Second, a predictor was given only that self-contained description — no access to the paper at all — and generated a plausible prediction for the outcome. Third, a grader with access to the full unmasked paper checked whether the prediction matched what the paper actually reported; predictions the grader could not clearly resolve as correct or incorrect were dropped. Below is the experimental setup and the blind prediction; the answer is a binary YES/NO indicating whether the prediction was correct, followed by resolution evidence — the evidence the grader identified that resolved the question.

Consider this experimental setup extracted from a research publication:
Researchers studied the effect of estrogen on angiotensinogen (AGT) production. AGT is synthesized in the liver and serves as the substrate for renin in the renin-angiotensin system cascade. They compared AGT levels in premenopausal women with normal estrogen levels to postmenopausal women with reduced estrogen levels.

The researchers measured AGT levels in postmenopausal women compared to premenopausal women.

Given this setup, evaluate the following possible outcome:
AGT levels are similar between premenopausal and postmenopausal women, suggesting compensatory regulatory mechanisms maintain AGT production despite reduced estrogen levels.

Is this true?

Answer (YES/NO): NO